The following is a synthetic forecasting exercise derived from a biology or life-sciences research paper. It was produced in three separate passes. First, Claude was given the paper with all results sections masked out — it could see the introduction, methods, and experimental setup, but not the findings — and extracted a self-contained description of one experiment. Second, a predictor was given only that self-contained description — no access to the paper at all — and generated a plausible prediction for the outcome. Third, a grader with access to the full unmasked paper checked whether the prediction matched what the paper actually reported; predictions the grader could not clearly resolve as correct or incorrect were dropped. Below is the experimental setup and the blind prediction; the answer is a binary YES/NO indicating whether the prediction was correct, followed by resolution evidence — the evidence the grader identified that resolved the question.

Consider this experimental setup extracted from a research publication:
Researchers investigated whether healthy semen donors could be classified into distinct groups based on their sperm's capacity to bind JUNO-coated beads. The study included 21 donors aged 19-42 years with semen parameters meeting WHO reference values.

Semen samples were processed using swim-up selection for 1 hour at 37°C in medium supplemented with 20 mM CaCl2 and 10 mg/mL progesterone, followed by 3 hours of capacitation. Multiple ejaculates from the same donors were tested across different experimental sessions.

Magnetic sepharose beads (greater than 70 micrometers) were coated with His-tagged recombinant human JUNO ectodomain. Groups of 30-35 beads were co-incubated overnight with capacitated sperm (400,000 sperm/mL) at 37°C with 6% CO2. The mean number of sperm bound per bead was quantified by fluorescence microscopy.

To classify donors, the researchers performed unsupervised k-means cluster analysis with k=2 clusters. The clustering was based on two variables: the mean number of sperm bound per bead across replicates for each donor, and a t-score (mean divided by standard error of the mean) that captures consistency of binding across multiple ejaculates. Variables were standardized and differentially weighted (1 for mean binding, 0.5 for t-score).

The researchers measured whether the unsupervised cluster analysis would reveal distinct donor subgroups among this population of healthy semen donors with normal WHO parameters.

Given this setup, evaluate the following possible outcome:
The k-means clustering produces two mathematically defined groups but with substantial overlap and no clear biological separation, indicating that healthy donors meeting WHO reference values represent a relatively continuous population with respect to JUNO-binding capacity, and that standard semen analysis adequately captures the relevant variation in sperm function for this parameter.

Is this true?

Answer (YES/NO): NO